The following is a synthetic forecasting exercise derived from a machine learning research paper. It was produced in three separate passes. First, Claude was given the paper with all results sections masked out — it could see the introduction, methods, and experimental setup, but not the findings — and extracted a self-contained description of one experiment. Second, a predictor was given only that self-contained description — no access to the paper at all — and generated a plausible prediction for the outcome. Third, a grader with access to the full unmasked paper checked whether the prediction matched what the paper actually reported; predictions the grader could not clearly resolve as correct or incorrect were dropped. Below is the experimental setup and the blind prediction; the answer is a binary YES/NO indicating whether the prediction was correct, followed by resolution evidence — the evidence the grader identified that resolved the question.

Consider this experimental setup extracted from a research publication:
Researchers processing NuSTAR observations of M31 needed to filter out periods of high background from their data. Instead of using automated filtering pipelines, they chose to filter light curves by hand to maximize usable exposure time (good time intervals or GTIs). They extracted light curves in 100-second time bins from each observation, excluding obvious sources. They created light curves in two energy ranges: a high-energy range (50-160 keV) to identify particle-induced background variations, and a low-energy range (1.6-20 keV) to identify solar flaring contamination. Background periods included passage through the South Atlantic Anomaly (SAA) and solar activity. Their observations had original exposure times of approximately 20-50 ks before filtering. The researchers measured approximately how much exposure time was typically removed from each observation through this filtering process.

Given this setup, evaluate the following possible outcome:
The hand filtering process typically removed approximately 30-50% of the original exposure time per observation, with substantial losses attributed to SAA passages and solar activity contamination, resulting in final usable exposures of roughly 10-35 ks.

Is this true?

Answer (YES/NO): NO